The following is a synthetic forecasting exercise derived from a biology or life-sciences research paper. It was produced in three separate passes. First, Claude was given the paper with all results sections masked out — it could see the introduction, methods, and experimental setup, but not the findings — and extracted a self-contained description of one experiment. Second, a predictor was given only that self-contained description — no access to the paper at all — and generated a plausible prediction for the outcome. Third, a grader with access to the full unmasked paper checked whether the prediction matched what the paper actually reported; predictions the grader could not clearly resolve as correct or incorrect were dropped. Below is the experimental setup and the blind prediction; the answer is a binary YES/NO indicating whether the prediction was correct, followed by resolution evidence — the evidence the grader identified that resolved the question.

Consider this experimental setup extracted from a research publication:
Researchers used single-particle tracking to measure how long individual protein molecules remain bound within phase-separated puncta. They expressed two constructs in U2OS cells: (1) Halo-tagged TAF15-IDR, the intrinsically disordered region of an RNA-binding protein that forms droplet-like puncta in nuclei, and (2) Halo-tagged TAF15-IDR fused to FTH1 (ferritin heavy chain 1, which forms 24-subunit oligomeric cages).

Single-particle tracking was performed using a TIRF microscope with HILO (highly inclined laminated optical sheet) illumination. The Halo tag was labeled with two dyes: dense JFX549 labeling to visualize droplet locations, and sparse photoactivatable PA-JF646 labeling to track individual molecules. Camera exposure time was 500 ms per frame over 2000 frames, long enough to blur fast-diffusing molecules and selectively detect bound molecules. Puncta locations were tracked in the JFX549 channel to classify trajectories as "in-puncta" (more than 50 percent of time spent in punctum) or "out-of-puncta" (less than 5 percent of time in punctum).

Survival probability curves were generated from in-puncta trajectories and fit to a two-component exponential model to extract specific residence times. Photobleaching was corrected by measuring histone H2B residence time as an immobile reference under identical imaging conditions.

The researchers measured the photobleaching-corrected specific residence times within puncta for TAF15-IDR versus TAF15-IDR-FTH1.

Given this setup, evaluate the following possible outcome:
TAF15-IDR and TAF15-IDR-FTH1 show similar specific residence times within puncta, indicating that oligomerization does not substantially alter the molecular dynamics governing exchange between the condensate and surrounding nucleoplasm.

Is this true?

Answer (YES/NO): NO